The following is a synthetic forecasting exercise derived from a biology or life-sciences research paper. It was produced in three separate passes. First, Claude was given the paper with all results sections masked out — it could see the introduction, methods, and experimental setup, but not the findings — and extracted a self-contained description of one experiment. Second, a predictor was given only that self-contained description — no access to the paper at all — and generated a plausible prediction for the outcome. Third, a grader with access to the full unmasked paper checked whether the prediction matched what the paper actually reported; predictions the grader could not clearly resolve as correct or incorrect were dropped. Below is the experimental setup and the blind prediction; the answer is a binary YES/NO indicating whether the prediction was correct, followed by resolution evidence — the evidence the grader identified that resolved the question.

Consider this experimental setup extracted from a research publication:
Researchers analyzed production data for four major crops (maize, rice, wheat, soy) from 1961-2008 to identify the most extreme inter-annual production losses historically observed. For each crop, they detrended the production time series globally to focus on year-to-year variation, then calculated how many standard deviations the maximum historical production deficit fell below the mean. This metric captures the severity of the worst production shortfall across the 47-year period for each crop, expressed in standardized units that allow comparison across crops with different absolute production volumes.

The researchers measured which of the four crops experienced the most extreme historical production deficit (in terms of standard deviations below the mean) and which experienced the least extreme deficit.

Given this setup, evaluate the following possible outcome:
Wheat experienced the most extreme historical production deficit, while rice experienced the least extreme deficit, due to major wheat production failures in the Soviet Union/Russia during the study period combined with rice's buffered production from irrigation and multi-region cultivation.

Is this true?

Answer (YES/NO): NO